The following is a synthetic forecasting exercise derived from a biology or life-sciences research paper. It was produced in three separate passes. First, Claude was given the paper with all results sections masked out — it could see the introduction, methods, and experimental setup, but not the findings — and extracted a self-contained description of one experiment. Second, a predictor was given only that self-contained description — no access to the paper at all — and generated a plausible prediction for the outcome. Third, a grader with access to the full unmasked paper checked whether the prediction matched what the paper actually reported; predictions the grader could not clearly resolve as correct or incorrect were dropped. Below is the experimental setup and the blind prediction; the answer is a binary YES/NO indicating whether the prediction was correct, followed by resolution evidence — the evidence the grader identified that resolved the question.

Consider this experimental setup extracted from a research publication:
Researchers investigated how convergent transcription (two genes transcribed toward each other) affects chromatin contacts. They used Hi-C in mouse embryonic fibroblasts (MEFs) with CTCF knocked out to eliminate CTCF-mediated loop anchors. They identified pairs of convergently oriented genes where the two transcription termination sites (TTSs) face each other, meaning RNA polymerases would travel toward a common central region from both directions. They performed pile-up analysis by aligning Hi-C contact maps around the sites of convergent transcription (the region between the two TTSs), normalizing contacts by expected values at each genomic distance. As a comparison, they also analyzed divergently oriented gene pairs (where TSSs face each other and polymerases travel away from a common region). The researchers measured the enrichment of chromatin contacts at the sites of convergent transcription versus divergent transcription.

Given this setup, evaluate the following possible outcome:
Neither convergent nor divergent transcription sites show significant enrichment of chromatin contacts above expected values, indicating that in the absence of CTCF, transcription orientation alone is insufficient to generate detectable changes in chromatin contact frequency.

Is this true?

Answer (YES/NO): NO